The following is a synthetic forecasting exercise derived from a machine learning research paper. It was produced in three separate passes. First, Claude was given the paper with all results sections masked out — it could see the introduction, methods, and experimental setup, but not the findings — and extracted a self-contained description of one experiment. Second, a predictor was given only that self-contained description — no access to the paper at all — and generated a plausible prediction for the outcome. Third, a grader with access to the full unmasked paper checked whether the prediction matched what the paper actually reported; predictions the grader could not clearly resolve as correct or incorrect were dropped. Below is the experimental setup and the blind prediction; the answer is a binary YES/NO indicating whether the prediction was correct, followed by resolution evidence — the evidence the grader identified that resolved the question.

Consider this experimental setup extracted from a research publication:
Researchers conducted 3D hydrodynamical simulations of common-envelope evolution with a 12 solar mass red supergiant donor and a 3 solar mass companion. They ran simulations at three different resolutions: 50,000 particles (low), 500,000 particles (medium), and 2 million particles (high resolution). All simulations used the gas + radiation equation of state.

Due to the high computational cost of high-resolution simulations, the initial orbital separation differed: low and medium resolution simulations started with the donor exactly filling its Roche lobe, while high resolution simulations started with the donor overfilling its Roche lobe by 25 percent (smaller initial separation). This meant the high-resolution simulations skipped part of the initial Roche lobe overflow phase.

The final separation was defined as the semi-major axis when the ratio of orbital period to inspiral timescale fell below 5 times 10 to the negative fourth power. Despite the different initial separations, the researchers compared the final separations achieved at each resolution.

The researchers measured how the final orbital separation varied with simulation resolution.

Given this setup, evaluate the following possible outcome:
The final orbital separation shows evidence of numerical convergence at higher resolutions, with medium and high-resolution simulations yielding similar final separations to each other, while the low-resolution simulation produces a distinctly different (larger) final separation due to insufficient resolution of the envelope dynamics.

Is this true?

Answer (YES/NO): NO